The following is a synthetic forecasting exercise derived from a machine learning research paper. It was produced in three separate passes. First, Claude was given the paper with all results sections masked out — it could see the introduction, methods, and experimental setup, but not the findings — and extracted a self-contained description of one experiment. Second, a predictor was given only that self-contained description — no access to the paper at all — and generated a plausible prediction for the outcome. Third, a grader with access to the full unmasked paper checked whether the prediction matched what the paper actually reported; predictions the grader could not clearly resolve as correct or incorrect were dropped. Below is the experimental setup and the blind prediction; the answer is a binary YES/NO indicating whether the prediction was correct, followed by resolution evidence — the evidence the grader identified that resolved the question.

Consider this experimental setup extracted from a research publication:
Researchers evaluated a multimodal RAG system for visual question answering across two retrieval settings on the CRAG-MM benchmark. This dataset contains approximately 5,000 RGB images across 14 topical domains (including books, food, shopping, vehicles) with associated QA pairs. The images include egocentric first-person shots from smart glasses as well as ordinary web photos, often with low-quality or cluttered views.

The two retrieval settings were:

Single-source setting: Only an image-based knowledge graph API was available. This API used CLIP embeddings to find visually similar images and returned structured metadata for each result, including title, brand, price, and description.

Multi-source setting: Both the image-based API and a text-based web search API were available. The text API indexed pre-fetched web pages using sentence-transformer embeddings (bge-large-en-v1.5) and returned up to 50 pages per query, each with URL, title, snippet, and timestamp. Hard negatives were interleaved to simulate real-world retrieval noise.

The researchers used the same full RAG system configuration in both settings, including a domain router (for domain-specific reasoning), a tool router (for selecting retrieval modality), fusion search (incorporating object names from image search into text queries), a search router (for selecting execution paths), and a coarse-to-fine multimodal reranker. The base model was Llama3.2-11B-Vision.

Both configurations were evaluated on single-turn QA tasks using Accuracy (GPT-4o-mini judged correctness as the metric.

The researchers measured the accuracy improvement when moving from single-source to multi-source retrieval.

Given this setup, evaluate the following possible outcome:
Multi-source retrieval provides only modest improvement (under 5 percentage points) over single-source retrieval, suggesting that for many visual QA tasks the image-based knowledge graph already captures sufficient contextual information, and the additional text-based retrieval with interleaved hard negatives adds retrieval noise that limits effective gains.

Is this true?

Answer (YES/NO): YES